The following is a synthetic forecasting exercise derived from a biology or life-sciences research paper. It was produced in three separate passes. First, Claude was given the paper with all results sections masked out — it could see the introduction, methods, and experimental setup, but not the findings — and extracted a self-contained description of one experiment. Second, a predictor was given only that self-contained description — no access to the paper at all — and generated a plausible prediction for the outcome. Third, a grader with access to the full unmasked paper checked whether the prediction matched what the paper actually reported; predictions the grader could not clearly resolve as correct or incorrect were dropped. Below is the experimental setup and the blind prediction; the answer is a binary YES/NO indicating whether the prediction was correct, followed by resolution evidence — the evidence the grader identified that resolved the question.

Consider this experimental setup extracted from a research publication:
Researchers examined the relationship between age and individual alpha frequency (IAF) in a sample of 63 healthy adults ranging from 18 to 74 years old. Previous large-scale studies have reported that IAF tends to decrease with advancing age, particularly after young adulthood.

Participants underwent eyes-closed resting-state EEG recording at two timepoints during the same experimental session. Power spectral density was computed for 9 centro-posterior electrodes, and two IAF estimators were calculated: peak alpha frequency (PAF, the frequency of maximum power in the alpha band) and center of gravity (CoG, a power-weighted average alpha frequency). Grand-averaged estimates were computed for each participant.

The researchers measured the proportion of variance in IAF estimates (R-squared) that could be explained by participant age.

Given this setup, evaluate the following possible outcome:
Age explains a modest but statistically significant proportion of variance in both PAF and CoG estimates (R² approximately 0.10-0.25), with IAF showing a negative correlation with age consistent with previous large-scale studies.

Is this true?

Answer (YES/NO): NO